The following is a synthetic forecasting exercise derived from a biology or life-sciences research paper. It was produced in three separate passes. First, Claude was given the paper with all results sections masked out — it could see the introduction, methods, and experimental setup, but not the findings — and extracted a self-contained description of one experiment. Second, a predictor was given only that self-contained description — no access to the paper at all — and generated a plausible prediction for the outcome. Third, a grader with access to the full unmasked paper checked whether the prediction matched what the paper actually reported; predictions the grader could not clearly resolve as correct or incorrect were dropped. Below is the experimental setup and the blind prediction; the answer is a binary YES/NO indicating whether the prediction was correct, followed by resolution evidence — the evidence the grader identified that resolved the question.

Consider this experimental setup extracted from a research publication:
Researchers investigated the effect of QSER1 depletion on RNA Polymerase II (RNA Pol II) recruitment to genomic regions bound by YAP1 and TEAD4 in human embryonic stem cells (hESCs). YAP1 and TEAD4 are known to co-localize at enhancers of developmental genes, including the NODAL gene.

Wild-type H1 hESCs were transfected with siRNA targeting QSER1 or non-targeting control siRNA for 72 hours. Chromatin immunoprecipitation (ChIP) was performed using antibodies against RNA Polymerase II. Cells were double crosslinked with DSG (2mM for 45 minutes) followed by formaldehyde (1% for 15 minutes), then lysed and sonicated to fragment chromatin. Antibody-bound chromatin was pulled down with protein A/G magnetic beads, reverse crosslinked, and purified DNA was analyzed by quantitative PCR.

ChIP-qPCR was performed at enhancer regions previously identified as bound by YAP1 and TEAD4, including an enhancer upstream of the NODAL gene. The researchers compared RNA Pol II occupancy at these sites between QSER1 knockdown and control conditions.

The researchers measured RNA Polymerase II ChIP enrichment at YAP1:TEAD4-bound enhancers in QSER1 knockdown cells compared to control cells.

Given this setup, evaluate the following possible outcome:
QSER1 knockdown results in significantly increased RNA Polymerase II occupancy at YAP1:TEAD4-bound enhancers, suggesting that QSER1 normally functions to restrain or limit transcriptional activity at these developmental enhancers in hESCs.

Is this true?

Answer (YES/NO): YES